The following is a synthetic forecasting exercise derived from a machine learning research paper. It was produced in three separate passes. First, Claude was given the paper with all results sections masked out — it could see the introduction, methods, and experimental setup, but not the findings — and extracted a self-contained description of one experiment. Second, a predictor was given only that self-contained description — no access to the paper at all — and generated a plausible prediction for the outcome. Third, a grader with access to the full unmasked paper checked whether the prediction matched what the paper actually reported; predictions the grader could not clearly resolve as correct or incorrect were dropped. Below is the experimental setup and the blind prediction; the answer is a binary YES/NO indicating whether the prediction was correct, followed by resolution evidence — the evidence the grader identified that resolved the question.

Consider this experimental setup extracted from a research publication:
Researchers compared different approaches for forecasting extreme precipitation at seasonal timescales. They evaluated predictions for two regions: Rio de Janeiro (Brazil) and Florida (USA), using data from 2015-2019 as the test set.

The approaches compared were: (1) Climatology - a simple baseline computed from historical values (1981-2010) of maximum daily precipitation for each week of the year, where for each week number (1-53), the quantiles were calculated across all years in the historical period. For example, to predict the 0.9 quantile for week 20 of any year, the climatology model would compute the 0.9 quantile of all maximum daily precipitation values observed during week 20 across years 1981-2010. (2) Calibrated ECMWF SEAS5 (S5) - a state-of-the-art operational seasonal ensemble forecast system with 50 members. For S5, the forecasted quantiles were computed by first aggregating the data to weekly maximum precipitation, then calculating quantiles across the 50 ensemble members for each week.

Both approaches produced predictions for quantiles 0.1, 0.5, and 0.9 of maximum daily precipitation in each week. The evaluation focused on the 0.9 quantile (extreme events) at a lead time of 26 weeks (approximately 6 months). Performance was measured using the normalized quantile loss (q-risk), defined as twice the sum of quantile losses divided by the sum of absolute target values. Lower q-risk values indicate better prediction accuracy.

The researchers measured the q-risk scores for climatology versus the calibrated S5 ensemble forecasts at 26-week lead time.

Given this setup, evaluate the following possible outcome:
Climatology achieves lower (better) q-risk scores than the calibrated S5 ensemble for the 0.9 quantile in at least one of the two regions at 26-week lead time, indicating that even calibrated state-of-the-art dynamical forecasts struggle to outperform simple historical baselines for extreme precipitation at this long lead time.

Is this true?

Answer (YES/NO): YES